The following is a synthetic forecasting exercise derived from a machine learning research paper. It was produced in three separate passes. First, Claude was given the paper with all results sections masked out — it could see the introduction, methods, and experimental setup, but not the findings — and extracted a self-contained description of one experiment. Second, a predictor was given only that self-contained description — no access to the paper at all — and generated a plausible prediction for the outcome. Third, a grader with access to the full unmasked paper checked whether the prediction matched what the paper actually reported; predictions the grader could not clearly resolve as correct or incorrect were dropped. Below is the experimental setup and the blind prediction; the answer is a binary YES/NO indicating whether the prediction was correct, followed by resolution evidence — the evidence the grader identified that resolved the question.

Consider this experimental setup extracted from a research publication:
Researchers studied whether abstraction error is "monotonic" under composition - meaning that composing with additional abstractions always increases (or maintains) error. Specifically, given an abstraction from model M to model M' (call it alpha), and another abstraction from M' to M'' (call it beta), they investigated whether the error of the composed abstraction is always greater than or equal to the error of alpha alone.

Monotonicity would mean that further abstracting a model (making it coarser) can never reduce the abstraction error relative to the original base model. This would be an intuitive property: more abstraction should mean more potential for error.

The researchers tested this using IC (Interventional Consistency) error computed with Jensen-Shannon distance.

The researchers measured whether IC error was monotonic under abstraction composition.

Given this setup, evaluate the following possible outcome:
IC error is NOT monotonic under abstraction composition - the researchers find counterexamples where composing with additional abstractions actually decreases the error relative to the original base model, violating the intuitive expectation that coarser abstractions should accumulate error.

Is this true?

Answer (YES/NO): YES